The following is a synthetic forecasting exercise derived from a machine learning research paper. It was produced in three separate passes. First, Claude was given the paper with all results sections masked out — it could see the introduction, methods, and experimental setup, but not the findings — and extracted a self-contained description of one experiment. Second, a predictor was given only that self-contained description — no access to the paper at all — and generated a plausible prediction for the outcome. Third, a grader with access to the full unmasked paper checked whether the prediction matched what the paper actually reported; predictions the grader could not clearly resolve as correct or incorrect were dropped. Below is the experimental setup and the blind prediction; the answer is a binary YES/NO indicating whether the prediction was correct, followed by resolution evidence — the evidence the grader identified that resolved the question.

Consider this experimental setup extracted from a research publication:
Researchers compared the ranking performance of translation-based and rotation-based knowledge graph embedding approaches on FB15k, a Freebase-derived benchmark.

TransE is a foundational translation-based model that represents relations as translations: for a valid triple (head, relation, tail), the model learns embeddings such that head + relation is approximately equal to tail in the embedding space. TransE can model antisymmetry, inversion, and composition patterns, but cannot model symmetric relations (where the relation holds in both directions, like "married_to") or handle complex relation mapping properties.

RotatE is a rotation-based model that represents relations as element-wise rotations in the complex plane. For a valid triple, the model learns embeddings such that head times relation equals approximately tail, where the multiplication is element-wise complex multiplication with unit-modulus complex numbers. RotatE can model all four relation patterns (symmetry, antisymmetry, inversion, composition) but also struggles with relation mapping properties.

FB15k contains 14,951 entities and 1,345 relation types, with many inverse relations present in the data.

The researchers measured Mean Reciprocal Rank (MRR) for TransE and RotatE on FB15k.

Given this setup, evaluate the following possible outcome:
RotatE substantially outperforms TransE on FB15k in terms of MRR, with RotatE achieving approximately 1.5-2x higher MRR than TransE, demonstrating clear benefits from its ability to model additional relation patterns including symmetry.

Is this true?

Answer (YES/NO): YES